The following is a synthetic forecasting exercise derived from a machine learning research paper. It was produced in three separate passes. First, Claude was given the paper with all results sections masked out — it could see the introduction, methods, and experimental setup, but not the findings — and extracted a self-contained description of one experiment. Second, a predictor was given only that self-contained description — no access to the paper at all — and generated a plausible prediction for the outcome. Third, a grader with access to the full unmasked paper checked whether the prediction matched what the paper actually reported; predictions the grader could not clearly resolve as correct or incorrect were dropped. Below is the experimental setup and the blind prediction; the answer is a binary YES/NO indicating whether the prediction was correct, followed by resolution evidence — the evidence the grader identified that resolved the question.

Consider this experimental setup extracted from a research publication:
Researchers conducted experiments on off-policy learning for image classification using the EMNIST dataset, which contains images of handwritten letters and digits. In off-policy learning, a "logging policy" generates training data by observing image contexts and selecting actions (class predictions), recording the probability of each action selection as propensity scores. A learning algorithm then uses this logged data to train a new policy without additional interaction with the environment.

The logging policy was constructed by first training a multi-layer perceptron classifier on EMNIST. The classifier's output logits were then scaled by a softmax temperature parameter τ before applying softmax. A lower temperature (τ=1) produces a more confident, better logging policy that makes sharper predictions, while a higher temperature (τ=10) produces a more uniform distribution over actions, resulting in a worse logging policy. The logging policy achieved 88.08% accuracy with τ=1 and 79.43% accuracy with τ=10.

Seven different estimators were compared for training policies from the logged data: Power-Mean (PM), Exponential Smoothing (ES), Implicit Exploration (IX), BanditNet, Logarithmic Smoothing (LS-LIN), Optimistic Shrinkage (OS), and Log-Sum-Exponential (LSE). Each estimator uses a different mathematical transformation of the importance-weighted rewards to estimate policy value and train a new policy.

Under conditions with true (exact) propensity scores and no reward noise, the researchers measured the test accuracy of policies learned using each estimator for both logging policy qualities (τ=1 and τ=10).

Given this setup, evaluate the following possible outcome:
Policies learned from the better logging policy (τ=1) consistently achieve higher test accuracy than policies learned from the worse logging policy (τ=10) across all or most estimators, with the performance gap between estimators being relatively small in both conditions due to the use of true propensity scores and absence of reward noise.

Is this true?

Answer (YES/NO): NO